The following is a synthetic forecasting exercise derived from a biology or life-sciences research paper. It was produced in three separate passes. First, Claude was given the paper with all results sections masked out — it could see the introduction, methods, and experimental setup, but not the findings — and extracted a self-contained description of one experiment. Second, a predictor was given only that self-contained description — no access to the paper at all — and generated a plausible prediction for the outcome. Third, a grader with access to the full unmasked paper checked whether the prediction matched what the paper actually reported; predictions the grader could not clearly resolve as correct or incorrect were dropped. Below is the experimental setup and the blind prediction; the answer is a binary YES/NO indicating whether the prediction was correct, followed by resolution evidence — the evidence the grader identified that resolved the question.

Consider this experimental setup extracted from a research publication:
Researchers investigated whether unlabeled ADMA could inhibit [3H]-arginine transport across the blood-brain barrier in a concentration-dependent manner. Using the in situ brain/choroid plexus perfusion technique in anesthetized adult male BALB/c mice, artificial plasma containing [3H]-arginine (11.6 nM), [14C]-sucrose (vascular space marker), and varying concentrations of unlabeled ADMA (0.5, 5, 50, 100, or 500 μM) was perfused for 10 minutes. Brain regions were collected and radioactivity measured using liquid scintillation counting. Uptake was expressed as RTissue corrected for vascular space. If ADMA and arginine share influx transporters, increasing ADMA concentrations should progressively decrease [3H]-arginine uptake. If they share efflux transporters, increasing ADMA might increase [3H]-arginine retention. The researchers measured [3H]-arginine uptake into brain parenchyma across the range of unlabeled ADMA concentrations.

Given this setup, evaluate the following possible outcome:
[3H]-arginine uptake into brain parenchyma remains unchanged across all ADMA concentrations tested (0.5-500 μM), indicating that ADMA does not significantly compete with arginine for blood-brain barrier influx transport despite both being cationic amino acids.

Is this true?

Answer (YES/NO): NO